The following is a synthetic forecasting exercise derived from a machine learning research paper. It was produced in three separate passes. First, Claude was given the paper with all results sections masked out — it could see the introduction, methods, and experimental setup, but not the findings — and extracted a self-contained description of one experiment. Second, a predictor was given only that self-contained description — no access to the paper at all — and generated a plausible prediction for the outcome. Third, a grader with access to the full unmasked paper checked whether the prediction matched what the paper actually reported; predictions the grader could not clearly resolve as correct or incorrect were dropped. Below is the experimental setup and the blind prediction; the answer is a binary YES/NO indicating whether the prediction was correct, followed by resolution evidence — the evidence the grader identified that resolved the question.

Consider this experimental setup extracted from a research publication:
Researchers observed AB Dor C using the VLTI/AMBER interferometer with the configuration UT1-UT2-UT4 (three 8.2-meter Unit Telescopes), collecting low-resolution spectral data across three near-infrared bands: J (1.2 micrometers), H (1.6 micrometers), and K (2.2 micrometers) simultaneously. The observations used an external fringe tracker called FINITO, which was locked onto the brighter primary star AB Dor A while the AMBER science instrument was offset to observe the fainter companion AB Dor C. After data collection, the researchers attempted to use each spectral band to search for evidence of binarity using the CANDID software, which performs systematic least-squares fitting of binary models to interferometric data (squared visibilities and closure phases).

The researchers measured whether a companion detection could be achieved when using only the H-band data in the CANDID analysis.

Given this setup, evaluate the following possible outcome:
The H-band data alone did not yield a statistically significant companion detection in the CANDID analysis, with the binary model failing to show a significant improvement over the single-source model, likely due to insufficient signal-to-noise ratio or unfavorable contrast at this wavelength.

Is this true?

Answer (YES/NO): YES